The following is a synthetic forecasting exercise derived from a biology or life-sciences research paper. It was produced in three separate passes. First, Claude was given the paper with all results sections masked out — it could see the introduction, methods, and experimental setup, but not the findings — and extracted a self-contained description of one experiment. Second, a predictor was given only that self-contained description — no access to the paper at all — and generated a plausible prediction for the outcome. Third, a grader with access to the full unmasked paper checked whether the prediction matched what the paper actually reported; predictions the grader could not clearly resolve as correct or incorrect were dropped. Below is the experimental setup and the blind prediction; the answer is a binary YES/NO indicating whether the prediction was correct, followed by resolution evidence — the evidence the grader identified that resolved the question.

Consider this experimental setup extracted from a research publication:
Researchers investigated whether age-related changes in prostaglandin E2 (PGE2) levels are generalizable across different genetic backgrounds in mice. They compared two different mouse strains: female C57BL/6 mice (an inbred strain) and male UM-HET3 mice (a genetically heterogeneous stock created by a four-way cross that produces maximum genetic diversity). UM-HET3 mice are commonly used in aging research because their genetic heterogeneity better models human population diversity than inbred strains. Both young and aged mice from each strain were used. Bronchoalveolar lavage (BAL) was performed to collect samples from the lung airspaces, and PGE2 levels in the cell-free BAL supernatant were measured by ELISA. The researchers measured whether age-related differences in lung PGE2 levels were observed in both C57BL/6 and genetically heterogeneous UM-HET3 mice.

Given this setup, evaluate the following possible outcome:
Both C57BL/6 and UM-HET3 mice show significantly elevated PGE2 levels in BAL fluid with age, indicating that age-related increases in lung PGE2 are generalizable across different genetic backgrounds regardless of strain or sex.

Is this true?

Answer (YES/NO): YES